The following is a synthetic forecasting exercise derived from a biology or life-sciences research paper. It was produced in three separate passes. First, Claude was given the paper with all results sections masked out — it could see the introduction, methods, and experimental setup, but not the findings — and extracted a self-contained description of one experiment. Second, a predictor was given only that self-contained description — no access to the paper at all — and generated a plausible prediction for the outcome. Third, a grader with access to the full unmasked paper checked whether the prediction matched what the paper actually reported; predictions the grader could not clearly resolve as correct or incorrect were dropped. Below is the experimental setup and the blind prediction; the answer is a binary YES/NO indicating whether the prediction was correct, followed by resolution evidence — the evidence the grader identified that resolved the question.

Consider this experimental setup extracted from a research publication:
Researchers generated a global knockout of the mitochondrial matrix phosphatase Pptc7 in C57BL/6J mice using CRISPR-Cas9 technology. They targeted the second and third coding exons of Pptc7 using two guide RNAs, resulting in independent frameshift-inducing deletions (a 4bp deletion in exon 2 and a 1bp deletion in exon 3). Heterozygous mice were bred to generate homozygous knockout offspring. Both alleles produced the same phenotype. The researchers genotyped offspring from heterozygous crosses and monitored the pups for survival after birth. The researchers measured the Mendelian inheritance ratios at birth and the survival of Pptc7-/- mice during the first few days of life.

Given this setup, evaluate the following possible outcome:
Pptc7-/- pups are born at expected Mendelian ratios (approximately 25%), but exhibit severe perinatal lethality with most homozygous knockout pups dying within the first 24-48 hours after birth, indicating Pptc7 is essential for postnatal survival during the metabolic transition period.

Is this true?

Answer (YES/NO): YES